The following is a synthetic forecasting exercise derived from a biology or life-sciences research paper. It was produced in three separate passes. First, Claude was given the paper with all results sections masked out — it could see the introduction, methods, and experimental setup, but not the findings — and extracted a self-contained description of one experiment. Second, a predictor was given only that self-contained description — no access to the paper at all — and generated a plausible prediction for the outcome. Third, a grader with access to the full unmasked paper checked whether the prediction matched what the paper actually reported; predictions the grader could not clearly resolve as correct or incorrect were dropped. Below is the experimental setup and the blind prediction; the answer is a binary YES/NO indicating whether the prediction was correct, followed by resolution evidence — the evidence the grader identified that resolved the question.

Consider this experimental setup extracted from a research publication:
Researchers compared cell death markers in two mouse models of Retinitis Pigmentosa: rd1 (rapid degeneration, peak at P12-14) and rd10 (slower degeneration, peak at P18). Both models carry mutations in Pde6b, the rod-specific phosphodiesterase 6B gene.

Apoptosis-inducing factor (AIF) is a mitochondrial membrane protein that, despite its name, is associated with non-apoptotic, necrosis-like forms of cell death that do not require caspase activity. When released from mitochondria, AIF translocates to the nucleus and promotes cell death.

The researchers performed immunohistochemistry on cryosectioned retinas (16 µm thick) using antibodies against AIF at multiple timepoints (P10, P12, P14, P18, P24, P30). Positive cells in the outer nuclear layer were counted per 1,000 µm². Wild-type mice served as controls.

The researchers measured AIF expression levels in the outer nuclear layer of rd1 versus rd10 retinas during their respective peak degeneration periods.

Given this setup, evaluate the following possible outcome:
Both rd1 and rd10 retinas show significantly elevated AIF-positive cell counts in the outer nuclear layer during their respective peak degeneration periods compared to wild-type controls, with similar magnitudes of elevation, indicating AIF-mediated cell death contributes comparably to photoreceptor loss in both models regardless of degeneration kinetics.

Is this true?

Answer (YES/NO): NO